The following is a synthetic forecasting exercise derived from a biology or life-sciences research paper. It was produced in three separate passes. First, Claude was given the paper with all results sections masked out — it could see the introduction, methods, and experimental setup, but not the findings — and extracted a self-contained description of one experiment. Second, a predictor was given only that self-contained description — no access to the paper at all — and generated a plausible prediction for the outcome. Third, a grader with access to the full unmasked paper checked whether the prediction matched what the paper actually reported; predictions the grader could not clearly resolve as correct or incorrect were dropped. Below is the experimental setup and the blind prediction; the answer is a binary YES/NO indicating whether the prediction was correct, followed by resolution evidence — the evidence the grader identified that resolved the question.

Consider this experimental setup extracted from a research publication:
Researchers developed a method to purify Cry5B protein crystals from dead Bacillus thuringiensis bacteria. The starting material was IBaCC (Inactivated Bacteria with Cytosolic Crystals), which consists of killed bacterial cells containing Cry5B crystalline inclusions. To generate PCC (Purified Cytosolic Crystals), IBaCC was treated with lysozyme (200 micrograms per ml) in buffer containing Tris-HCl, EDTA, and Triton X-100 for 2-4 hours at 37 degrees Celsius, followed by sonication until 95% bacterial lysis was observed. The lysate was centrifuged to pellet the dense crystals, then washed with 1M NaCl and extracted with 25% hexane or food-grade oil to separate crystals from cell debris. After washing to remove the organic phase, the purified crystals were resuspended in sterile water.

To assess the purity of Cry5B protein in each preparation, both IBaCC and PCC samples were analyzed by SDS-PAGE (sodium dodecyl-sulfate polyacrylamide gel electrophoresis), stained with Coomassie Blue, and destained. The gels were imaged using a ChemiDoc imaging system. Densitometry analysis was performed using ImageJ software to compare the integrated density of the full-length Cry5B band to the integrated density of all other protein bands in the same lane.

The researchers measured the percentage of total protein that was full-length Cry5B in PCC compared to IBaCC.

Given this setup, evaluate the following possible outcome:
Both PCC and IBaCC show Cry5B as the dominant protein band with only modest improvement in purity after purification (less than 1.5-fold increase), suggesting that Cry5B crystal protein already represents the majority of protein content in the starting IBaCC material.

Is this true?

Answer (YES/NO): NO